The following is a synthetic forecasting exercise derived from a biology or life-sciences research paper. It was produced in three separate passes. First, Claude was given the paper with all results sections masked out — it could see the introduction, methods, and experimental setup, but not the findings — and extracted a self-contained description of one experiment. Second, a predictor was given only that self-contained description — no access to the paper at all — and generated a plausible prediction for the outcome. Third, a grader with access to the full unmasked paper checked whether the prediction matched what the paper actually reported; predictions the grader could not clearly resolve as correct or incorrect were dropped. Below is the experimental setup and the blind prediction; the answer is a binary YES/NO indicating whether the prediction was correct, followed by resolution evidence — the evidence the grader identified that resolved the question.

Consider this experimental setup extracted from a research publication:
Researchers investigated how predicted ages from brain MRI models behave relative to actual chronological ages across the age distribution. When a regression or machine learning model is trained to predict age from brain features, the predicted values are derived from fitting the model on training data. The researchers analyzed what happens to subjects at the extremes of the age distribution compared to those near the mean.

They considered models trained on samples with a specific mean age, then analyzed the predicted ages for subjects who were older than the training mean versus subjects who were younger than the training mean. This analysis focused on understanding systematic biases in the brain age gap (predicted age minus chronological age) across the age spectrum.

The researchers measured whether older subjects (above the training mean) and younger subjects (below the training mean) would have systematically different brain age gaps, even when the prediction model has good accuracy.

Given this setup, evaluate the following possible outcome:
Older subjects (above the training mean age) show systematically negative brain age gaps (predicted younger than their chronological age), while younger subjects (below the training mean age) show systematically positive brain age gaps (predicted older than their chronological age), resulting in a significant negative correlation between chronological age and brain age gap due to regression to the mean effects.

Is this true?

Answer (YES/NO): YES